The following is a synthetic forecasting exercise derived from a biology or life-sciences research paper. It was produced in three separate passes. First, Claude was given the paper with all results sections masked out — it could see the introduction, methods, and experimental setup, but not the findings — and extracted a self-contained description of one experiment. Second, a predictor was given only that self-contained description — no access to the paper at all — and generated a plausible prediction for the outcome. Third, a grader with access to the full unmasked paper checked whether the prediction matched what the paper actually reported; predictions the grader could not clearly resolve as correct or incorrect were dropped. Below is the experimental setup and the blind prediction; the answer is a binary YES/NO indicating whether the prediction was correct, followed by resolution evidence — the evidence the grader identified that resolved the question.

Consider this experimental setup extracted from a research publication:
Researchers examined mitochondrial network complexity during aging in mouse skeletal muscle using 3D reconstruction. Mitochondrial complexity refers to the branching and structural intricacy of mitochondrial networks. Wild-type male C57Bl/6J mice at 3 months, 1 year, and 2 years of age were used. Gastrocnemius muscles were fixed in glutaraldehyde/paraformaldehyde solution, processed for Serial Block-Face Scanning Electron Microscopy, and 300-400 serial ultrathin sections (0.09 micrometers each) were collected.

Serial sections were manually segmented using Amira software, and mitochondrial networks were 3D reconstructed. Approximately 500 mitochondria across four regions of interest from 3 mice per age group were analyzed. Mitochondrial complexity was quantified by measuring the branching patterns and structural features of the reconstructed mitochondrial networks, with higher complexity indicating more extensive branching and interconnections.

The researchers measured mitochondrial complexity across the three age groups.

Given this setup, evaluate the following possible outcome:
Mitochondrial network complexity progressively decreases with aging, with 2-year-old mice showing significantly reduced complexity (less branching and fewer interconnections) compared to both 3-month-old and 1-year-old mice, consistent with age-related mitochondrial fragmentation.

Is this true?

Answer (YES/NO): YES